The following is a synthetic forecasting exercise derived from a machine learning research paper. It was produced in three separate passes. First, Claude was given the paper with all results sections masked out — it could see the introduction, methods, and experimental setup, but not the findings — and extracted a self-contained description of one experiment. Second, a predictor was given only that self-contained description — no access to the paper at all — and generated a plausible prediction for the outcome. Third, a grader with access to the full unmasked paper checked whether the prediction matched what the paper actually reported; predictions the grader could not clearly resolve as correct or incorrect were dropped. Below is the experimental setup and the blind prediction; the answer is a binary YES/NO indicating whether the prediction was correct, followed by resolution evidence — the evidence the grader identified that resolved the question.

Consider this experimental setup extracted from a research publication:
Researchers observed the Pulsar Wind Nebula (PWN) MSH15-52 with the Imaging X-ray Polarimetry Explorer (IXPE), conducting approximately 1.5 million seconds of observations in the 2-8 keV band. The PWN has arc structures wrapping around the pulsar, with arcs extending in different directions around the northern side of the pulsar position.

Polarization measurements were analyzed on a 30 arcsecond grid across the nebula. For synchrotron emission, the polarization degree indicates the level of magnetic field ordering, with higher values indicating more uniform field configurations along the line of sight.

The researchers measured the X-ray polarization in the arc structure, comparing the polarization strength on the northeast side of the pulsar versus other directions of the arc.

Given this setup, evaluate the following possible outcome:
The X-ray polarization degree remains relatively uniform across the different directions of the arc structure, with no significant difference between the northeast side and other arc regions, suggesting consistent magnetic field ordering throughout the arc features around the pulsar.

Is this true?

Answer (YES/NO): NO